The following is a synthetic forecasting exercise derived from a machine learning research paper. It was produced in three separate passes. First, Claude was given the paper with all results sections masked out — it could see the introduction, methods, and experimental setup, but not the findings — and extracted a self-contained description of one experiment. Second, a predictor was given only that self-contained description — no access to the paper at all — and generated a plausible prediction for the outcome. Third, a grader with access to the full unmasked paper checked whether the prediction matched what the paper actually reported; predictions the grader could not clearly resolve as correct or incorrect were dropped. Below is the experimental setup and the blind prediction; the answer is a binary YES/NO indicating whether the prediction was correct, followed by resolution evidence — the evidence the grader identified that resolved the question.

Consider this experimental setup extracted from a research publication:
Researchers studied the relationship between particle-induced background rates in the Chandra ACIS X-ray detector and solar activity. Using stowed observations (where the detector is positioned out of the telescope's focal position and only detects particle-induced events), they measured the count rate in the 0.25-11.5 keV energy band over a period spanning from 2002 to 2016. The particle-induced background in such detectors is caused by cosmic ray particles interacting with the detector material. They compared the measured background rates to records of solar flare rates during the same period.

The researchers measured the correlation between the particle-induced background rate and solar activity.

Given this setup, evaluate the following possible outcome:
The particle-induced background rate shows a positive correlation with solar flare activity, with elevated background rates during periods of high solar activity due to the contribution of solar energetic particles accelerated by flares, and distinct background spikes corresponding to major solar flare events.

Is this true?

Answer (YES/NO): NO